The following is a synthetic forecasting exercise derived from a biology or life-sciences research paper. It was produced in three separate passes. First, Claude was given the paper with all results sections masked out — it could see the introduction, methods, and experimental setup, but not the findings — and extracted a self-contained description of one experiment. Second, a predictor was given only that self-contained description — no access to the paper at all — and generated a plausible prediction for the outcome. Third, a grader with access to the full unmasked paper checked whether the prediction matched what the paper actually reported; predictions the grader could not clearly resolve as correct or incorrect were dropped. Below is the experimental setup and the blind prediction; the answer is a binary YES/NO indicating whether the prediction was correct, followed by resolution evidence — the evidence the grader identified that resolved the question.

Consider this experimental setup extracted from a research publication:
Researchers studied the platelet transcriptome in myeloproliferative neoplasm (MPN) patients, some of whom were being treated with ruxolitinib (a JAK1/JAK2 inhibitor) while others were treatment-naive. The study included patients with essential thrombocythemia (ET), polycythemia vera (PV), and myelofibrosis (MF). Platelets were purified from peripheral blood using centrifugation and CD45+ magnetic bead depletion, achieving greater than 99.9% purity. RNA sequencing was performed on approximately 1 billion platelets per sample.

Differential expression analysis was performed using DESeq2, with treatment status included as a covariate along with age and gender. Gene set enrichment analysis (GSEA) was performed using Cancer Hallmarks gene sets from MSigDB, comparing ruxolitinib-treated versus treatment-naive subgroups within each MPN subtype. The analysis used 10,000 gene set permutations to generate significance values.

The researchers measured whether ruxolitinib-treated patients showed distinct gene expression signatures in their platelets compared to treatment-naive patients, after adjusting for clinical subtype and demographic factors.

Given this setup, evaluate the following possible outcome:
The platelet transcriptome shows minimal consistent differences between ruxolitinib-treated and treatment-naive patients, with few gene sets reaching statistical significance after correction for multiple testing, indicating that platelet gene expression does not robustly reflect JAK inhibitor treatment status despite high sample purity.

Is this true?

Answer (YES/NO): NO